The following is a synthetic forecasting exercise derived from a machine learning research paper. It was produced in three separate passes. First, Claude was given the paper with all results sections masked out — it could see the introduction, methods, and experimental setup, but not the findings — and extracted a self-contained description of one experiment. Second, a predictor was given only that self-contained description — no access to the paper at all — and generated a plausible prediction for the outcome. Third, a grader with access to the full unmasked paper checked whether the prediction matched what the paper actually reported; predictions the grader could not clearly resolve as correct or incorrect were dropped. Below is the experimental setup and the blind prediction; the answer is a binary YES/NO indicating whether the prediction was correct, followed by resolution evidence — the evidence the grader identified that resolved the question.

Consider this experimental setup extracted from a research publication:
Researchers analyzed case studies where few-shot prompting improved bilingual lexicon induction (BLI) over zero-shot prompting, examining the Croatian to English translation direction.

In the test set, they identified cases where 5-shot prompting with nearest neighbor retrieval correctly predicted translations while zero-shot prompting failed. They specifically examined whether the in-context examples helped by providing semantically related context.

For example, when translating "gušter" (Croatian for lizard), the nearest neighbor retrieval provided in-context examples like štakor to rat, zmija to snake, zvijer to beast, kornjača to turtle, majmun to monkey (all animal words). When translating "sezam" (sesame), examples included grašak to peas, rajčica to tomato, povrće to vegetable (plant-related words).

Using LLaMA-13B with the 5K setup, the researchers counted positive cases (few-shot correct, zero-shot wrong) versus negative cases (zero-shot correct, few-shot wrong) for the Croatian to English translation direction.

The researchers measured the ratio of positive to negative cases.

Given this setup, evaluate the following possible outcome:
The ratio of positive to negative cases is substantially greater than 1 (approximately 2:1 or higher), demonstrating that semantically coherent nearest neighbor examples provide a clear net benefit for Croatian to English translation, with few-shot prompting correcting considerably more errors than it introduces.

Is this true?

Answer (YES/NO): YES